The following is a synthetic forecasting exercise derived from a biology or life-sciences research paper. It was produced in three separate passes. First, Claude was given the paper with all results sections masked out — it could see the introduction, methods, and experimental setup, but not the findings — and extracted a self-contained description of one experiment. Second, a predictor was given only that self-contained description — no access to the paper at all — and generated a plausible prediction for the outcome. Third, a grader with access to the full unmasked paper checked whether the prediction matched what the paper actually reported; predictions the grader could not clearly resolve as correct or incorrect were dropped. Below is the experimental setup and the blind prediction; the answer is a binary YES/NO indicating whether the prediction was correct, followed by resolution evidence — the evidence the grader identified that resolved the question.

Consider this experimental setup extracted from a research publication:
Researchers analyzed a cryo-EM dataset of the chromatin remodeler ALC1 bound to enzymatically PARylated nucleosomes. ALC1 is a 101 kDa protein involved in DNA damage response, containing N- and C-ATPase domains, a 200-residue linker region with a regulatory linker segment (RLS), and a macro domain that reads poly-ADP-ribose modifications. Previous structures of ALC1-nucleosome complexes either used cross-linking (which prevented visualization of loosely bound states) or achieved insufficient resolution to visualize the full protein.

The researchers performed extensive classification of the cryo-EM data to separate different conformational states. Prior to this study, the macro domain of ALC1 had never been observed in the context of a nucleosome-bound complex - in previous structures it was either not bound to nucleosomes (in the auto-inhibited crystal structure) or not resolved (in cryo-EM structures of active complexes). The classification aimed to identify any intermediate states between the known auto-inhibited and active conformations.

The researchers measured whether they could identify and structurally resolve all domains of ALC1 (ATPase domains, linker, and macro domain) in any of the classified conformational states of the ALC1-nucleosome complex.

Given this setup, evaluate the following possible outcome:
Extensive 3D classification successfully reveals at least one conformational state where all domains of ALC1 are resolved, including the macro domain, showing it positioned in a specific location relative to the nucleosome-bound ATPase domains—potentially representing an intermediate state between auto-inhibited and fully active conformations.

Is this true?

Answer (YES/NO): YES